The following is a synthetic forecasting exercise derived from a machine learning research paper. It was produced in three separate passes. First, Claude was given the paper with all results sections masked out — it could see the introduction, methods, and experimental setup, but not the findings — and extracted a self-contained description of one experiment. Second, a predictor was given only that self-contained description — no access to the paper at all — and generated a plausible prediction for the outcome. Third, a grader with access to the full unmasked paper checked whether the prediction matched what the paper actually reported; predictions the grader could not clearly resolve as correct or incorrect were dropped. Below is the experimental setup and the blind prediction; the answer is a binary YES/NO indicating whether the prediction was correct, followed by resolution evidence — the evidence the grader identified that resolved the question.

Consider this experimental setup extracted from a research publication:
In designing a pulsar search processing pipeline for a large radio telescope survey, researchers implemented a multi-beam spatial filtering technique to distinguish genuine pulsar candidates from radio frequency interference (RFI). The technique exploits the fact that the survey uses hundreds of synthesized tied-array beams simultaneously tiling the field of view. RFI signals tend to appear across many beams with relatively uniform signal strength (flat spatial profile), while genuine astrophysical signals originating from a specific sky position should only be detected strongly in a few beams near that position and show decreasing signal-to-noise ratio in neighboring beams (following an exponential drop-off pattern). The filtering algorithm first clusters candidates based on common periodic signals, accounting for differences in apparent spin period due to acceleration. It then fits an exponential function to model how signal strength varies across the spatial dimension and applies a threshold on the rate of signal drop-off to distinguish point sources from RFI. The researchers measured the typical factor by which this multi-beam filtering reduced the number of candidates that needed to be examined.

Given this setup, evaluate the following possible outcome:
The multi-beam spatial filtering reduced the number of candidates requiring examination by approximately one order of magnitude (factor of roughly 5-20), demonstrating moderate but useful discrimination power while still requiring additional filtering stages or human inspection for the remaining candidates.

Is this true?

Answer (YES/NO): NO